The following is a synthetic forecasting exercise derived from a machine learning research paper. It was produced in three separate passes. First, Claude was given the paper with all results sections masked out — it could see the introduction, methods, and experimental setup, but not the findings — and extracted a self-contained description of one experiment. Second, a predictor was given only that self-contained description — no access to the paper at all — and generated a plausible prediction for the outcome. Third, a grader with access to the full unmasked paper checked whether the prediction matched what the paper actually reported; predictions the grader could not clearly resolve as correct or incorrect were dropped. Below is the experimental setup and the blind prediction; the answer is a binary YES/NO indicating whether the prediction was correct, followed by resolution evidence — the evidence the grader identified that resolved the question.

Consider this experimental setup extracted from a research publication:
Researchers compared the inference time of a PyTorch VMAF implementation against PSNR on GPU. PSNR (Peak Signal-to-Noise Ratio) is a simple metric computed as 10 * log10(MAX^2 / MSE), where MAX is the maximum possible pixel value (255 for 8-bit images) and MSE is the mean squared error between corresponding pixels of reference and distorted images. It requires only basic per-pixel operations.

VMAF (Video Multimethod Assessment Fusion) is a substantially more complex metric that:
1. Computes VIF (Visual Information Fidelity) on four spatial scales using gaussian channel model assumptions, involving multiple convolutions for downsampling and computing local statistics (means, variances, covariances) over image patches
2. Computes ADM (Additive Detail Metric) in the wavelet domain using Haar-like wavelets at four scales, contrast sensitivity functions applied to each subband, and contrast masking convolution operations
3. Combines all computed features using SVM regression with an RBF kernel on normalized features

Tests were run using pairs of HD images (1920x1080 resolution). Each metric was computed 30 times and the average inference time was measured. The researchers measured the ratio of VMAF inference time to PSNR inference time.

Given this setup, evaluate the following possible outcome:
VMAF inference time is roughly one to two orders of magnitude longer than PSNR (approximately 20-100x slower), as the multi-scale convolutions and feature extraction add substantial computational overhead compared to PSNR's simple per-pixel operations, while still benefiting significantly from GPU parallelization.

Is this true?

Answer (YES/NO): NO